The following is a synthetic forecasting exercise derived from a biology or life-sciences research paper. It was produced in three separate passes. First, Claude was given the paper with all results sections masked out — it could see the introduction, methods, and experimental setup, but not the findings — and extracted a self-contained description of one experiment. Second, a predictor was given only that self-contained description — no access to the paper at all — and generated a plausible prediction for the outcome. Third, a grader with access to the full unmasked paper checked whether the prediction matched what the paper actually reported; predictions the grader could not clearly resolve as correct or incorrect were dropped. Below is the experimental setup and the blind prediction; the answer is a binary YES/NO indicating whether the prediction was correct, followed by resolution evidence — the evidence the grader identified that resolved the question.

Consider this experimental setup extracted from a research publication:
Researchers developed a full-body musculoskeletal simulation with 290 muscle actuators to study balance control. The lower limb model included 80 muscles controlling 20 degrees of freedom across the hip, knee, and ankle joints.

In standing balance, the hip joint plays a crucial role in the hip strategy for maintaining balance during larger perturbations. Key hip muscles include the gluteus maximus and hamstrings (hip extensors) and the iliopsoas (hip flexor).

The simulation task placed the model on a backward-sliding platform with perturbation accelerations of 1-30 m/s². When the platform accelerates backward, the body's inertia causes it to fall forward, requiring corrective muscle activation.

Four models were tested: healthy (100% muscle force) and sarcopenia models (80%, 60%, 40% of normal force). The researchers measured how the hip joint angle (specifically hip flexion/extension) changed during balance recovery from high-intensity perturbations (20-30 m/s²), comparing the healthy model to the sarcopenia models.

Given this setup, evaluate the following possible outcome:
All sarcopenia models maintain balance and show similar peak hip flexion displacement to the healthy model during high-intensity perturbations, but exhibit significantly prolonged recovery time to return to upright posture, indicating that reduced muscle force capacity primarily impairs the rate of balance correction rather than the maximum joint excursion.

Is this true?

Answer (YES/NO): NO